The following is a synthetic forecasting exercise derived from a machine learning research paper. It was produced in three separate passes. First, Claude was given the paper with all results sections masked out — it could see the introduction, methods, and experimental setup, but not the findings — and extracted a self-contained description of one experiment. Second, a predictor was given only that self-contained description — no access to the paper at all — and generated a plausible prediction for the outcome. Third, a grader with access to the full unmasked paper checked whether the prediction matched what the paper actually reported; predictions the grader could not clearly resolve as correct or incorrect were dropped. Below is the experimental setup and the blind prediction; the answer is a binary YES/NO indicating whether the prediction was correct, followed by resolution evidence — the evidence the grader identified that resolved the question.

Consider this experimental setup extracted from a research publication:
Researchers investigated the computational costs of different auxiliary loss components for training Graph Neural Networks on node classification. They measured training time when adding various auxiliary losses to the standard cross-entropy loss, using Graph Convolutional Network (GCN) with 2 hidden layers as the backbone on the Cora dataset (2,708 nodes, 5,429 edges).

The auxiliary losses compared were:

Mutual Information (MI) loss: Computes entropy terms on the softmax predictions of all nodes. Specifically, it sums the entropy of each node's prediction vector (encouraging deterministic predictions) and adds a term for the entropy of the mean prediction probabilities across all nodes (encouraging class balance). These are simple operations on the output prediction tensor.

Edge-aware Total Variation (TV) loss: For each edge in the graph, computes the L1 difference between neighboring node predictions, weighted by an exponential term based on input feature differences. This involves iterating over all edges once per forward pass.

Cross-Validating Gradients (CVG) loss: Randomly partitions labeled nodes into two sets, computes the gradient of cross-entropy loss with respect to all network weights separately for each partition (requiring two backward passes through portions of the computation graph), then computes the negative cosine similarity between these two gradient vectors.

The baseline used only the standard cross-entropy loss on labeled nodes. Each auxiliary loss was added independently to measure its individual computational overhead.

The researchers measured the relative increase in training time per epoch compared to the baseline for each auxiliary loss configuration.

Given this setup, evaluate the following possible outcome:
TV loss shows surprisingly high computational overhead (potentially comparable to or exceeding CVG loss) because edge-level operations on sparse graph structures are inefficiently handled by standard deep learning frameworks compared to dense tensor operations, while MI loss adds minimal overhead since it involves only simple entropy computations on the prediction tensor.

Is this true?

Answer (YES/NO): NO